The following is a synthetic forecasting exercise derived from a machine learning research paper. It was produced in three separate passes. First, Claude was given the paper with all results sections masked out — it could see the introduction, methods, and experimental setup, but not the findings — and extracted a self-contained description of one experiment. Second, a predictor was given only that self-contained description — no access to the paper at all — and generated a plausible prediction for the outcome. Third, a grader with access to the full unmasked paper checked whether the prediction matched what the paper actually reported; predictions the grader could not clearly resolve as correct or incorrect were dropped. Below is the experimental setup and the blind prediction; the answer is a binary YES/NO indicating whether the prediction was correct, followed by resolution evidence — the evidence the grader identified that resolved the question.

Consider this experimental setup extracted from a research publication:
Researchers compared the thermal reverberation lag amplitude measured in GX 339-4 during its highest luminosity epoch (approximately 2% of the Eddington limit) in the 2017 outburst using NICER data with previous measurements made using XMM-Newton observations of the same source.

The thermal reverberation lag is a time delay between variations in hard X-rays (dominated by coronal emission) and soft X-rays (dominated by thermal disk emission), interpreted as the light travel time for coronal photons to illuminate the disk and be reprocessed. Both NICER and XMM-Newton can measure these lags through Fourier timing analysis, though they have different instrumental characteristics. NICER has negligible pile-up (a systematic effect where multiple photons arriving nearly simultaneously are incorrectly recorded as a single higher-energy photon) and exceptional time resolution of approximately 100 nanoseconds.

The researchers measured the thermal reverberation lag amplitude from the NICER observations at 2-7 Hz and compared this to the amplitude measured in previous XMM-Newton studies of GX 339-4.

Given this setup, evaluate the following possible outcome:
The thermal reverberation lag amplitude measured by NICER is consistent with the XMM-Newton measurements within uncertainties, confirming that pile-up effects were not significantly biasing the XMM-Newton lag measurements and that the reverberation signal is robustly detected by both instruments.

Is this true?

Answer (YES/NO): YES